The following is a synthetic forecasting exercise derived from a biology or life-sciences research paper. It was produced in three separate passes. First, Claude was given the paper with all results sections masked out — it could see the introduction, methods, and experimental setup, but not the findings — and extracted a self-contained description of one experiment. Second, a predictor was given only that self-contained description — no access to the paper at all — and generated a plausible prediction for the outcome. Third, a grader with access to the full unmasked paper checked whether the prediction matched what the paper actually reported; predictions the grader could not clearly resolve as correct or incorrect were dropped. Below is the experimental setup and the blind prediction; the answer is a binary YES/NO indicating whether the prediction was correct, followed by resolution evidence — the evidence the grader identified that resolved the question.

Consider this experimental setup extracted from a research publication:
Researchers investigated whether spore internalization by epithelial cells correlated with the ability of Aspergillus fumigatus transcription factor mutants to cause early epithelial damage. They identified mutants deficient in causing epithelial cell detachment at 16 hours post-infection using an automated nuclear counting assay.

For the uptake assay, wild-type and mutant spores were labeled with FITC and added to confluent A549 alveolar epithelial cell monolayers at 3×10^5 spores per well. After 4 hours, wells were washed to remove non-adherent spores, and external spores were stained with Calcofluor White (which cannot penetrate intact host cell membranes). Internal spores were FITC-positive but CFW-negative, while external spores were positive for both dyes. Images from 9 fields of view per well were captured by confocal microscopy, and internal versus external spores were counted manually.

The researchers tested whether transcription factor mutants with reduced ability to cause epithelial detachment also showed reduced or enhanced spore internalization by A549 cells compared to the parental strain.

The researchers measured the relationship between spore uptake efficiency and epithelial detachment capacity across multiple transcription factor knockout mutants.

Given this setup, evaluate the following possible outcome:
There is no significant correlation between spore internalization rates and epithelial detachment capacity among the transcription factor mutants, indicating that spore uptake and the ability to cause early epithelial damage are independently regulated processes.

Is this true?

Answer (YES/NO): NO